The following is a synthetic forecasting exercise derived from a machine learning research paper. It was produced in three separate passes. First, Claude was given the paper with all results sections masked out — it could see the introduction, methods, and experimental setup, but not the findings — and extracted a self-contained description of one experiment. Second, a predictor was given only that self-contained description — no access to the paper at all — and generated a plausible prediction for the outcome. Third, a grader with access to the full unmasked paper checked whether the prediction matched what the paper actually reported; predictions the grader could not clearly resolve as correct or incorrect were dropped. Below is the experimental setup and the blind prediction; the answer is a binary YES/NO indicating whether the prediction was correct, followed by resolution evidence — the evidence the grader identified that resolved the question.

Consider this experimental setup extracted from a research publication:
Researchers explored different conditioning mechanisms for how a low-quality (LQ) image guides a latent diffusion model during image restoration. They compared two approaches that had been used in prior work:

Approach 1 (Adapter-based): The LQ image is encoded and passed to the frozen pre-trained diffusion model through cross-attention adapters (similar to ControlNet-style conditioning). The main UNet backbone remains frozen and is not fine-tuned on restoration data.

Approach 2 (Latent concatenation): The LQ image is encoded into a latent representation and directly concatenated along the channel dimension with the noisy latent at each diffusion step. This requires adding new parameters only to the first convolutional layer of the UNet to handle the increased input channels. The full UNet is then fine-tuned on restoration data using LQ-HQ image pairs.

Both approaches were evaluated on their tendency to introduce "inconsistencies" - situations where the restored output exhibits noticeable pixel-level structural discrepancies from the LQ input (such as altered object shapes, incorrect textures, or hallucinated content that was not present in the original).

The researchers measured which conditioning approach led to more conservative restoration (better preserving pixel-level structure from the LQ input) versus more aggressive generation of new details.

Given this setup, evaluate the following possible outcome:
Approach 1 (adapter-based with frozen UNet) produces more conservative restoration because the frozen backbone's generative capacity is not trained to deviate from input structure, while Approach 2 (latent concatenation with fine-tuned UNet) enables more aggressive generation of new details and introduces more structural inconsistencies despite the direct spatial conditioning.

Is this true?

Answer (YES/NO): NO